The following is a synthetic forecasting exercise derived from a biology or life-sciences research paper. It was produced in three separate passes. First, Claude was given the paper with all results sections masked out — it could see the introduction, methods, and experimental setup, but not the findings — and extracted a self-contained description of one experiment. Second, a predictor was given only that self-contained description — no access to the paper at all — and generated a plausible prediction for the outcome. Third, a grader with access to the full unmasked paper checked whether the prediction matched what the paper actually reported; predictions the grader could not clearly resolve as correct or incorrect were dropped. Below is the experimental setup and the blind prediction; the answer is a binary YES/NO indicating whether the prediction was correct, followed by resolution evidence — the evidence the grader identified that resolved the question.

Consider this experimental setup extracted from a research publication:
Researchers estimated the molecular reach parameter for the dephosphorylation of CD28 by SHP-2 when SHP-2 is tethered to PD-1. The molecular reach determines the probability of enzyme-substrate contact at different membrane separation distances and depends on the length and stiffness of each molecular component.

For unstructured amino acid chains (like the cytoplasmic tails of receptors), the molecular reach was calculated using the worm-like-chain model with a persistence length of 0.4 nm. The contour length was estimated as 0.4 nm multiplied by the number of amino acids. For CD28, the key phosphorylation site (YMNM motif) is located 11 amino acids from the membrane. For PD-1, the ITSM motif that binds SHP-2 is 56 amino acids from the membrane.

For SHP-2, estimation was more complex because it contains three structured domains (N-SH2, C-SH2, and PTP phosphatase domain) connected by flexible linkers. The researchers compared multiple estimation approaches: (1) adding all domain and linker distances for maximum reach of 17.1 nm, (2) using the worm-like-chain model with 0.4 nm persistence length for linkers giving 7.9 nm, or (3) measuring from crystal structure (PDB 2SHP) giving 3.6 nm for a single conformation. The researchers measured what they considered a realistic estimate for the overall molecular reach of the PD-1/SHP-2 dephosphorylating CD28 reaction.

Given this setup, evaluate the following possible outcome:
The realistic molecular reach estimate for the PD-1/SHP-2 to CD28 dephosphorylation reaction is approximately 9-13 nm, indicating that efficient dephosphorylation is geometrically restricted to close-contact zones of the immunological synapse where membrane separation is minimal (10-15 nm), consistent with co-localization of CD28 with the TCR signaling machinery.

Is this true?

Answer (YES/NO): NO